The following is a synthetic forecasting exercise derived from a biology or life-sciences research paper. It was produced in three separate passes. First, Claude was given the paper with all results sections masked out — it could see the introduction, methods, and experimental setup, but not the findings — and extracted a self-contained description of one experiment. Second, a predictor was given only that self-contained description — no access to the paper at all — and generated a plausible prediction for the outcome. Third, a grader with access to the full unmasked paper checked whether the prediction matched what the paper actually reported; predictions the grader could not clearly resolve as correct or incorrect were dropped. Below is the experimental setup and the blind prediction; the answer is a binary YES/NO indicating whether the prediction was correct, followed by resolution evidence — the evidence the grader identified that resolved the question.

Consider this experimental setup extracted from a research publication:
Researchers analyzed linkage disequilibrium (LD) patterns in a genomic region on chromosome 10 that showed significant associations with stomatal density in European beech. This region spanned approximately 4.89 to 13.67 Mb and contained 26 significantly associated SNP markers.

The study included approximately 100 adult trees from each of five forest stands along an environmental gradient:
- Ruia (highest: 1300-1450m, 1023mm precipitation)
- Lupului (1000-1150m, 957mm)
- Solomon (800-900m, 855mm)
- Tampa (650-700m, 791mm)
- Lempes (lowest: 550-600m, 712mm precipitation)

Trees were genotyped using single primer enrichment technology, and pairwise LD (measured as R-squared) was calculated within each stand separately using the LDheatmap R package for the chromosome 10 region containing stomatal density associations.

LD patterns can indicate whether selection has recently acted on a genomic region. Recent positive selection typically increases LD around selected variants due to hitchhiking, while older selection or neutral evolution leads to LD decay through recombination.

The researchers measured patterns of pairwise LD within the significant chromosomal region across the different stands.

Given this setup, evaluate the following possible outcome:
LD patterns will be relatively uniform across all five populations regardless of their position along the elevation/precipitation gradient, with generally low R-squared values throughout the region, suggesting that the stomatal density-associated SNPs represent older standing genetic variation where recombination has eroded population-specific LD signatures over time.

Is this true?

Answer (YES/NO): NO